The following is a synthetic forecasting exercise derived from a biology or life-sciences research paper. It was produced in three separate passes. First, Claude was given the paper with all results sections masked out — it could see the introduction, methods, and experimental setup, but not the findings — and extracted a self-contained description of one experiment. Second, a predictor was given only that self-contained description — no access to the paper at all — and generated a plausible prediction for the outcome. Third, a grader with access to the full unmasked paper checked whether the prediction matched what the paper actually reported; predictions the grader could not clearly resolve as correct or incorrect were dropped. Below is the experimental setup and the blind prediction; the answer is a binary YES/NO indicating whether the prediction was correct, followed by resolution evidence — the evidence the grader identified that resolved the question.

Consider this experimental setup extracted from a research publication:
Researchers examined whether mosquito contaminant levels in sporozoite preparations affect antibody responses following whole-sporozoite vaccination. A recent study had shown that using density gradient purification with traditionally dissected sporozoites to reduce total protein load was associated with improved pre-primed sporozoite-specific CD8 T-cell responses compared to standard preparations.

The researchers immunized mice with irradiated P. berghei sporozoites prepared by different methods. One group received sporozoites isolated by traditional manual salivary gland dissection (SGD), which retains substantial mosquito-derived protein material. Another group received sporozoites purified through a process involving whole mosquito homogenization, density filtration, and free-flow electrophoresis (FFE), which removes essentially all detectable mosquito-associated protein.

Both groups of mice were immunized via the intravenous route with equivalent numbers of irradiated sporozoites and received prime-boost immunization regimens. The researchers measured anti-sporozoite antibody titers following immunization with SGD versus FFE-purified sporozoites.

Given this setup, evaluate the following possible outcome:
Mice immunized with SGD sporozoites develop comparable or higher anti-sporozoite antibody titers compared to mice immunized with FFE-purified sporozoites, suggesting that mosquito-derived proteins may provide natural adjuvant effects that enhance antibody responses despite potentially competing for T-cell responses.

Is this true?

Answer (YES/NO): YES